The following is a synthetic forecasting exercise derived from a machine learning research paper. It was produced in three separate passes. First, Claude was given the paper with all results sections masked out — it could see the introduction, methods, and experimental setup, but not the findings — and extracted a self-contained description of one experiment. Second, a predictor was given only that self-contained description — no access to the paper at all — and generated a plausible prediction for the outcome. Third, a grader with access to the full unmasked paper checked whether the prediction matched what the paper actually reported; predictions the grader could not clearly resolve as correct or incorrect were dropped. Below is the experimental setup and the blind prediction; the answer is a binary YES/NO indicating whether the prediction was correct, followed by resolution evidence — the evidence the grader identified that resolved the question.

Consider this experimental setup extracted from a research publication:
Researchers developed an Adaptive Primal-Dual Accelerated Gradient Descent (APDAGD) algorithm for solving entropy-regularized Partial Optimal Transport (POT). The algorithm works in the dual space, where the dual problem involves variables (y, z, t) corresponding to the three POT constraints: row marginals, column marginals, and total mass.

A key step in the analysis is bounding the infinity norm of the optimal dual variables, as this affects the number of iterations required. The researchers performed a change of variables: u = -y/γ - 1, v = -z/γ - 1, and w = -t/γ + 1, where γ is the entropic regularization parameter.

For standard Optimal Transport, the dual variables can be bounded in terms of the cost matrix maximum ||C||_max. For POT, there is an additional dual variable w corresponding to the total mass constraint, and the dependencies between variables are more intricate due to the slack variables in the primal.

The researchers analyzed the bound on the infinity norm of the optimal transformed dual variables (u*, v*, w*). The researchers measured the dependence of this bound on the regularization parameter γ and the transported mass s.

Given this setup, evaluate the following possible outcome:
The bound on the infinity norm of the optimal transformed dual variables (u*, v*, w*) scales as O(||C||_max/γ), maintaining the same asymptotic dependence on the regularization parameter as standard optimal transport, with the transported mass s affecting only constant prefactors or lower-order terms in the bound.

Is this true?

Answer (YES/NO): NO